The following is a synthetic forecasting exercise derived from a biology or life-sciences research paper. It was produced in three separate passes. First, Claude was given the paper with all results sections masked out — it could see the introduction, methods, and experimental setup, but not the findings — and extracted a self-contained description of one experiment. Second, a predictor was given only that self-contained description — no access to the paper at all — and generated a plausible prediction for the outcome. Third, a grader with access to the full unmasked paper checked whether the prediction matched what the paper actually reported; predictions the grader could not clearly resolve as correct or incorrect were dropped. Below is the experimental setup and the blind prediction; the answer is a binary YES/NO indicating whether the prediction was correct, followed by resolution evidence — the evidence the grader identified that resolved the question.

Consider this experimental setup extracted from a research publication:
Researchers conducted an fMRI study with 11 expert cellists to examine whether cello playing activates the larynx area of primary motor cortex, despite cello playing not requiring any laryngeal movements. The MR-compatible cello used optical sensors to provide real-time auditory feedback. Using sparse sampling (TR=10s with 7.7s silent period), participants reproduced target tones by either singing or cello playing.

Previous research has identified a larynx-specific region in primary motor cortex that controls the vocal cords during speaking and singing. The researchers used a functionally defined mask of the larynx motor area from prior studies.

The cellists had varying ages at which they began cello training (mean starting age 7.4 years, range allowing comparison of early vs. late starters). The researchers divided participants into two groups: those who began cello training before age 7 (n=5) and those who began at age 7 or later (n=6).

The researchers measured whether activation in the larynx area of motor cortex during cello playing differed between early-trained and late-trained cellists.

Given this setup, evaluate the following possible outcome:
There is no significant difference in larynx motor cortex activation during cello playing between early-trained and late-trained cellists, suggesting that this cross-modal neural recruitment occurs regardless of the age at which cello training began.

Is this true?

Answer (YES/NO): NO